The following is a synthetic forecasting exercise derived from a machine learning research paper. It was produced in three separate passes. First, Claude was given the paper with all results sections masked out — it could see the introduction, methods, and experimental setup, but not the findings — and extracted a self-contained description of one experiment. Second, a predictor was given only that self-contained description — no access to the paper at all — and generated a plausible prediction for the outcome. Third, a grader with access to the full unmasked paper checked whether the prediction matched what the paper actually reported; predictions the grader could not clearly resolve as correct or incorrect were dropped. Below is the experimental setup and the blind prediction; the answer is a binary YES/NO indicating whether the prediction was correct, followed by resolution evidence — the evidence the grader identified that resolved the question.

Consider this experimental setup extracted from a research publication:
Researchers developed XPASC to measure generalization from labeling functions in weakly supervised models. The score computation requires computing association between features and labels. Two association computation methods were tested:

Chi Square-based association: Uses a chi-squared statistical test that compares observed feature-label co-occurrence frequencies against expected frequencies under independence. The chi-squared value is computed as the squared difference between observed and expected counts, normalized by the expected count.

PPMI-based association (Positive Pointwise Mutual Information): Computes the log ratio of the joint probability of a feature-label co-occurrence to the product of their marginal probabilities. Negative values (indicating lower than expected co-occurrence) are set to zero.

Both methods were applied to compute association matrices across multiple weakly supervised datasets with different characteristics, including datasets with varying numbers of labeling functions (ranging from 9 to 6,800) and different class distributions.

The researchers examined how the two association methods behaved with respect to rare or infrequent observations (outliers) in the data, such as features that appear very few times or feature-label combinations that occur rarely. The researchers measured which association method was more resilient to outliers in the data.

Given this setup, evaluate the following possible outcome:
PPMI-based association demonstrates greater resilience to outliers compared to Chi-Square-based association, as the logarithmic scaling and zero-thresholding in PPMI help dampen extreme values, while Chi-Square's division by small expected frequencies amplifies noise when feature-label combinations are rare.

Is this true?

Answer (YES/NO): NO